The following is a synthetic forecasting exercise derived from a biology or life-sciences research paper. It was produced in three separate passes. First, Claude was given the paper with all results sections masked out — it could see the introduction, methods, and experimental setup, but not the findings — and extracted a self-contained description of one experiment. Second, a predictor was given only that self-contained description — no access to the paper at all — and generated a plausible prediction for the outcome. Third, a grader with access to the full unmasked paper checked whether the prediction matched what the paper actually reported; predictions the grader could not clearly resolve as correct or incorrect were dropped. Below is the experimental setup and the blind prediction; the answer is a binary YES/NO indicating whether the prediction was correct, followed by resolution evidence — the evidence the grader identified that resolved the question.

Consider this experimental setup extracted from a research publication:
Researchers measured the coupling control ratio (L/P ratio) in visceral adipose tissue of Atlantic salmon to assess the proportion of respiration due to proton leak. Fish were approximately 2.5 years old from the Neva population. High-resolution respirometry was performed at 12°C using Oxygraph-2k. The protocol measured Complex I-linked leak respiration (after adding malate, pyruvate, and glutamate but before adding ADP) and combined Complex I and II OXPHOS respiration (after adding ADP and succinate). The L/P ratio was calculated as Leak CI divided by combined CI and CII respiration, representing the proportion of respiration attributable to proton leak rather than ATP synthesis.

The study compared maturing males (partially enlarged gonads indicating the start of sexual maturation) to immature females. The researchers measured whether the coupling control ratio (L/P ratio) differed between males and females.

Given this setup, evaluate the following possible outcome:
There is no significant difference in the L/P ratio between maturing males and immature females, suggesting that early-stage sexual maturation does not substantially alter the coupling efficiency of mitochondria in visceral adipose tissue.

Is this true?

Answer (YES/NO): YES